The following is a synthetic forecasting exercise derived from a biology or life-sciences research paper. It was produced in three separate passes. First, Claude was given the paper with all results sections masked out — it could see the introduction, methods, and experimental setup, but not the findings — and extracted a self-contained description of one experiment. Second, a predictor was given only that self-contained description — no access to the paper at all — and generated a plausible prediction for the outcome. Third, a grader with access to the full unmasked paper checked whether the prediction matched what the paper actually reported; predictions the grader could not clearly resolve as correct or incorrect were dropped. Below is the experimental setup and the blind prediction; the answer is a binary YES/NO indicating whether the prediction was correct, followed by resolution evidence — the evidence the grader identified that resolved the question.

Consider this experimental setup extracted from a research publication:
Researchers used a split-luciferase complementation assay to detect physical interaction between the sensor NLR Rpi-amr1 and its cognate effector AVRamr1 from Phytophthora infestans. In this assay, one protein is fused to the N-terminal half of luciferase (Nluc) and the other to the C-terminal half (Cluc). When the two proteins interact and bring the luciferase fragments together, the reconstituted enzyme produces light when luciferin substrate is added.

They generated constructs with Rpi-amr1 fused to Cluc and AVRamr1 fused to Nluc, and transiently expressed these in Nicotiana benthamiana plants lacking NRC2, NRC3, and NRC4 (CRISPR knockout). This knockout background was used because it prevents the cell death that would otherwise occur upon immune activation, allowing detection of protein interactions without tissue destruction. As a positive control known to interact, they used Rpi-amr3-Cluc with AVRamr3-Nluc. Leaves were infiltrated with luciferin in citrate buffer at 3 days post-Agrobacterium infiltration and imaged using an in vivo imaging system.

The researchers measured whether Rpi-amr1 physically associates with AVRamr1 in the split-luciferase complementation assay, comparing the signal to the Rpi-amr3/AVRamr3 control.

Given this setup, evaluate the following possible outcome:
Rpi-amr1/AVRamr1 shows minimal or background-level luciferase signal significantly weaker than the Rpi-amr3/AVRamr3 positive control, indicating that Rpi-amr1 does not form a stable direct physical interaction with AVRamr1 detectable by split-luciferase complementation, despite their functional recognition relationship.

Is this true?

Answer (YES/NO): NO